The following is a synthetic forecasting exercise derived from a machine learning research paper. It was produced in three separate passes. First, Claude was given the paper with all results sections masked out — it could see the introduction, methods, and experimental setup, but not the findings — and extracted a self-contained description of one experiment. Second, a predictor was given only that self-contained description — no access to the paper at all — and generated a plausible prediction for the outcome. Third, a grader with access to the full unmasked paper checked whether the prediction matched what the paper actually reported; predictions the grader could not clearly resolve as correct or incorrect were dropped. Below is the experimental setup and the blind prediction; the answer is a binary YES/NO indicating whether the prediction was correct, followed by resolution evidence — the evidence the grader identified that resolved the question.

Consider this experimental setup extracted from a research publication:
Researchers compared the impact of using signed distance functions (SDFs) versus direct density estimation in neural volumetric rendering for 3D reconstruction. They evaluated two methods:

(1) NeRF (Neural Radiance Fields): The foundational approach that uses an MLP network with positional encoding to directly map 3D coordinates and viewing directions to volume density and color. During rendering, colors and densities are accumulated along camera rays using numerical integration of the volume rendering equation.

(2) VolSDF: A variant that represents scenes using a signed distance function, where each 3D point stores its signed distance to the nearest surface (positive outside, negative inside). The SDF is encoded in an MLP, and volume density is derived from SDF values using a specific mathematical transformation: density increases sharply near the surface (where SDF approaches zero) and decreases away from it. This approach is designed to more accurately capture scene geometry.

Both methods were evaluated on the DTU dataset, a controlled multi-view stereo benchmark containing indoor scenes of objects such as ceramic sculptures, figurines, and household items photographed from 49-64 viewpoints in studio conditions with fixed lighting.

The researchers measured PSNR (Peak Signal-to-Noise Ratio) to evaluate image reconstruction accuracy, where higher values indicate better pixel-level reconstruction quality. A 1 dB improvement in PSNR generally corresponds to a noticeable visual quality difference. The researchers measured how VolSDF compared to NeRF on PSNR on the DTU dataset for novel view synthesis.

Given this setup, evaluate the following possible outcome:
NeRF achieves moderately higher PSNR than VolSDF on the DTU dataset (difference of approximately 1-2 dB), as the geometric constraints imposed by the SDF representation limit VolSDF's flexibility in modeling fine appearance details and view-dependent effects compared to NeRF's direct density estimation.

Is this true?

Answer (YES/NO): NO